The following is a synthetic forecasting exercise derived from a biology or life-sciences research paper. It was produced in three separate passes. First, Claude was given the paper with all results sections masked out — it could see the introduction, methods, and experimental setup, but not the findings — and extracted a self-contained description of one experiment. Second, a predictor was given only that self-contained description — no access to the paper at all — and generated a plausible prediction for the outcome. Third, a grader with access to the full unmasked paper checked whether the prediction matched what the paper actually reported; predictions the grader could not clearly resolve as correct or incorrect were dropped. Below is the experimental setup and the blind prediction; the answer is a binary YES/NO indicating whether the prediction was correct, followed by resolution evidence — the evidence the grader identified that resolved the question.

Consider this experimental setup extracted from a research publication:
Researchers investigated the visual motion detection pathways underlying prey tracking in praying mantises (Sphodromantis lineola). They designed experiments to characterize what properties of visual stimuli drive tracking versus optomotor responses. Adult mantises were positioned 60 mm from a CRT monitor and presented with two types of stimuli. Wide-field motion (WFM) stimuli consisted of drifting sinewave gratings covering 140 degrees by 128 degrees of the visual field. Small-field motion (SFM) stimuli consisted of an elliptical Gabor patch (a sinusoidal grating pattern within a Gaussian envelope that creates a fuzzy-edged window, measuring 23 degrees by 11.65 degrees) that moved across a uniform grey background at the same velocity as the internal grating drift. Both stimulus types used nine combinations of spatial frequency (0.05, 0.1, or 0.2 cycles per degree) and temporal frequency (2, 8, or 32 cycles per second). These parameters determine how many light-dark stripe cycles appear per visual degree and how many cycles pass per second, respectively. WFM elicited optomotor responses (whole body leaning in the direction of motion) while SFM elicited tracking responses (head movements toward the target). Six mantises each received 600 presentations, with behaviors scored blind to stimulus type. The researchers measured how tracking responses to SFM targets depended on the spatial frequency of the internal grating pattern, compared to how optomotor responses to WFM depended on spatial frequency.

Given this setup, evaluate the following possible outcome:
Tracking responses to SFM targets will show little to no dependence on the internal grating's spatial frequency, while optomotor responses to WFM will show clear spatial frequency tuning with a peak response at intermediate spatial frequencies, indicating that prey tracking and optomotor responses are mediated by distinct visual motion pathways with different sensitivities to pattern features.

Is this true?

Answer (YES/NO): NO